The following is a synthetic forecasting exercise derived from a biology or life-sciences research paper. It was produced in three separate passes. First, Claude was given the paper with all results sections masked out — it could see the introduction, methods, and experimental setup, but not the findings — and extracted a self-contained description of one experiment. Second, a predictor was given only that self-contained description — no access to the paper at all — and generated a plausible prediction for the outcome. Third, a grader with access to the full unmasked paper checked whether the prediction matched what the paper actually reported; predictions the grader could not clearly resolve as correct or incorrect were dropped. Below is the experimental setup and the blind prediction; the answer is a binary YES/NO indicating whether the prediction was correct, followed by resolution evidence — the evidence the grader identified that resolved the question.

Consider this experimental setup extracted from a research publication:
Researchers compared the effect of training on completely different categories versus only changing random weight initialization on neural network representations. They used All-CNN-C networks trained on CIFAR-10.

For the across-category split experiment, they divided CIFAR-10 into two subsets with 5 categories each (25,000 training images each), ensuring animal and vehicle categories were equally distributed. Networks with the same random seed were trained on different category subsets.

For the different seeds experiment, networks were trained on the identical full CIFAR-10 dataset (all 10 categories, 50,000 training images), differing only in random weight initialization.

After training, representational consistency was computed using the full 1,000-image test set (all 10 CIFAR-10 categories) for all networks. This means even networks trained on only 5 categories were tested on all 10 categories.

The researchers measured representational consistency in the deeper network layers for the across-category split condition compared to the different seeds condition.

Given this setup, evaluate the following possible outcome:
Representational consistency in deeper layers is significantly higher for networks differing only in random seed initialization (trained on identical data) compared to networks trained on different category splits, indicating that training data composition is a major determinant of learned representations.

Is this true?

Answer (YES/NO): YES